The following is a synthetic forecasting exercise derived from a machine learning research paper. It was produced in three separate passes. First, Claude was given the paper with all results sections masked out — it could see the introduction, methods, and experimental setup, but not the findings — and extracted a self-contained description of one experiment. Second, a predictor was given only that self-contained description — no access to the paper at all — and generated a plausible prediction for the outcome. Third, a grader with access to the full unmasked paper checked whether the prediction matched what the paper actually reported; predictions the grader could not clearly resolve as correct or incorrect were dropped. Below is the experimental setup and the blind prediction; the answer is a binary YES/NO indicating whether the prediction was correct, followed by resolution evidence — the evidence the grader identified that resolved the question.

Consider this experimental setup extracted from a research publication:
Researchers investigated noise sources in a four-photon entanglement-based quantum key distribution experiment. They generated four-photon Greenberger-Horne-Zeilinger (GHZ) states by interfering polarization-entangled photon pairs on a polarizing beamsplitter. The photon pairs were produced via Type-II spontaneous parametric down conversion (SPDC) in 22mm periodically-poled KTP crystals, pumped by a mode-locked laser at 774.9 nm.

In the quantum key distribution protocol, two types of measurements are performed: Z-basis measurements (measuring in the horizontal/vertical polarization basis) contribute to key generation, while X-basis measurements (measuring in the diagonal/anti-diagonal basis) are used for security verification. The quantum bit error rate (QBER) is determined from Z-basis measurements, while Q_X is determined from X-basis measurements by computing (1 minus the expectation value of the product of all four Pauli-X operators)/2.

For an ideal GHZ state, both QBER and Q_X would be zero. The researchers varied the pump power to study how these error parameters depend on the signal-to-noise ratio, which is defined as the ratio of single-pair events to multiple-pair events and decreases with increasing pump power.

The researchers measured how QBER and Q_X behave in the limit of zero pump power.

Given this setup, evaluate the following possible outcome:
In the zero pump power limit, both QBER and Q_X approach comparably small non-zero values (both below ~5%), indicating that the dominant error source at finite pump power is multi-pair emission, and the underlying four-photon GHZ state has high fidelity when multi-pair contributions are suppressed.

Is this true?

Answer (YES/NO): NO